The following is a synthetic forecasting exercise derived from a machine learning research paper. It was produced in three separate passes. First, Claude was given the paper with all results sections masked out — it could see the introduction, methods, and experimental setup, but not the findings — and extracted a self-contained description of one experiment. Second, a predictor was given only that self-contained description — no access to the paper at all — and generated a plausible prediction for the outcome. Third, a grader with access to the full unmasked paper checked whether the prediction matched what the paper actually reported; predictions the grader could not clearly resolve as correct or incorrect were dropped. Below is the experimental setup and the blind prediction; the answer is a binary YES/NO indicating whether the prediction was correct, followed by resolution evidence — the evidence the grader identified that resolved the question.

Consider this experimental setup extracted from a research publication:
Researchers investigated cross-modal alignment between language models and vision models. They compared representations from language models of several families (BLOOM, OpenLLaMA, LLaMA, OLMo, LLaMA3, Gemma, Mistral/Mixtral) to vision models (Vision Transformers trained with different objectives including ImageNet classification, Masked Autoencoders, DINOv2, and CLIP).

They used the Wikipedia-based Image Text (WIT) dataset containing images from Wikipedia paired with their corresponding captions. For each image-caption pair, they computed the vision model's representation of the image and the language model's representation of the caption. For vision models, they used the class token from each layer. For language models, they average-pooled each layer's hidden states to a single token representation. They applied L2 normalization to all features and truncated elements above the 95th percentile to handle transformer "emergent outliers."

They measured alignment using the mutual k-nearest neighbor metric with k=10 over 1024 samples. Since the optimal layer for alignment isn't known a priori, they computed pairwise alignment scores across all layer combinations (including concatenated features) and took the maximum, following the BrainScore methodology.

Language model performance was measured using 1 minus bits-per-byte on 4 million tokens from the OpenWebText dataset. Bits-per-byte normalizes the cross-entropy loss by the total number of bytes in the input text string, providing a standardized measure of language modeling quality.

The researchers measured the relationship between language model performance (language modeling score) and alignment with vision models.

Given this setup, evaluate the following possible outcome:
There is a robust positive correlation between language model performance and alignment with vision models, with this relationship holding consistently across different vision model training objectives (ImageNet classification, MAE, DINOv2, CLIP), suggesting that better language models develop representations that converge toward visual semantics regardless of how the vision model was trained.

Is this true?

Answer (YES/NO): YES